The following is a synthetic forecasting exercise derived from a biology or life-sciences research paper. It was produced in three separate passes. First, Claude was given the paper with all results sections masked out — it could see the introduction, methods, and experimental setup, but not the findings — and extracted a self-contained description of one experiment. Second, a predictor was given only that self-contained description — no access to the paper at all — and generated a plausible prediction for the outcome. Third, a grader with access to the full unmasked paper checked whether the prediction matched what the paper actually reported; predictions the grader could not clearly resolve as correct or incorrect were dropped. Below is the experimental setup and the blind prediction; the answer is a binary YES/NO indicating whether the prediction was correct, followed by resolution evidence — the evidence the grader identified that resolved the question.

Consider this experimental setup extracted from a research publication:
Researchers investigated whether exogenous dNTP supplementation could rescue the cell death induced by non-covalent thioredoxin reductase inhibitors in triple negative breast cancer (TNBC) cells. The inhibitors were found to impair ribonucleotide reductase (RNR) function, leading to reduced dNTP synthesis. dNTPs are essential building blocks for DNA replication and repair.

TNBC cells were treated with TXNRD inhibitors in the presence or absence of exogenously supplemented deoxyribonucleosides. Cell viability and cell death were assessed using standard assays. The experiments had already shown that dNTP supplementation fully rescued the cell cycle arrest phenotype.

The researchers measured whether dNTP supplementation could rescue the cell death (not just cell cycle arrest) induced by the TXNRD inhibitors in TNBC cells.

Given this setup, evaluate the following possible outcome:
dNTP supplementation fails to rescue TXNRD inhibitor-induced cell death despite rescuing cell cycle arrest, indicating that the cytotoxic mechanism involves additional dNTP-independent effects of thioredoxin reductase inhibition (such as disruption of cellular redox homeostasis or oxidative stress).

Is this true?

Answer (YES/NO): NO